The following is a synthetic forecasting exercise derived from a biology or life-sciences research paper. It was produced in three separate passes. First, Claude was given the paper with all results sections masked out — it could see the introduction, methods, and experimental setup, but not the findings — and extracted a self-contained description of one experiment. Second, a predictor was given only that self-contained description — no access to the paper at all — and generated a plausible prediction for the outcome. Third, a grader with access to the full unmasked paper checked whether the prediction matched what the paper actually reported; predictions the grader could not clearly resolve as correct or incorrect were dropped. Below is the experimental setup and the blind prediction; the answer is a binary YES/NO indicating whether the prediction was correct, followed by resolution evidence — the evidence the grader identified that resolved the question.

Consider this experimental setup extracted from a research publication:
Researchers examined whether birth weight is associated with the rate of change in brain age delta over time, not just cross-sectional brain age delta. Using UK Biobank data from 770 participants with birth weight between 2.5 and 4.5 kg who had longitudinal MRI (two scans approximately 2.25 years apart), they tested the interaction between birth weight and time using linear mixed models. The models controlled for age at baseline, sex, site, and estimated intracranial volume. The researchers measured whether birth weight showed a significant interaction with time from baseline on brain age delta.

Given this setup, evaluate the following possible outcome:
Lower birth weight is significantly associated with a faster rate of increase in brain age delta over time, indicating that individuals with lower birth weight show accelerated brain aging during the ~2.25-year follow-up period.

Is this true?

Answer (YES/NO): NO